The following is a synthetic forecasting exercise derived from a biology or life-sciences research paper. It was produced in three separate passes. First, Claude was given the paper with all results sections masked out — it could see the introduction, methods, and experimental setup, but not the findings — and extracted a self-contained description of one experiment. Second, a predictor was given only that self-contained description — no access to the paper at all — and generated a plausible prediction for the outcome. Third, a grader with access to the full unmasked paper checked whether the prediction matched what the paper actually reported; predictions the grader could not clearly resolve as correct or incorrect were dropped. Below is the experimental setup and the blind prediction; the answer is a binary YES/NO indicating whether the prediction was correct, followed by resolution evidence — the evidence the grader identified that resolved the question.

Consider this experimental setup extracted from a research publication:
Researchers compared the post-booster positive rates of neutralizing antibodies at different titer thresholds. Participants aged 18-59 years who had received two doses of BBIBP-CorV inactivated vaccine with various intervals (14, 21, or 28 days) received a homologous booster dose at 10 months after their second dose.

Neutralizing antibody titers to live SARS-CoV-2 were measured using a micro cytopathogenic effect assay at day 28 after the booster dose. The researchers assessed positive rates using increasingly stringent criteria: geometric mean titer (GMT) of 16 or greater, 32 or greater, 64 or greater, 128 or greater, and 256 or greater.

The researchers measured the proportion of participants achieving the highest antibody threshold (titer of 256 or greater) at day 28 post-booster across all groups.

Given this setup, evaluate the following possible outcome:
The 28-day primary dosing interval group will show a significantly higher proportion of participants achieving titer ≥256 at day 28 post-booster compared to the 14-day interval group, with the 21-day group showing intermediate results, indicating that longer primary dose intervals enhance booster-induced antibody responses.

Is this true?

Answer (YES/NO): NO